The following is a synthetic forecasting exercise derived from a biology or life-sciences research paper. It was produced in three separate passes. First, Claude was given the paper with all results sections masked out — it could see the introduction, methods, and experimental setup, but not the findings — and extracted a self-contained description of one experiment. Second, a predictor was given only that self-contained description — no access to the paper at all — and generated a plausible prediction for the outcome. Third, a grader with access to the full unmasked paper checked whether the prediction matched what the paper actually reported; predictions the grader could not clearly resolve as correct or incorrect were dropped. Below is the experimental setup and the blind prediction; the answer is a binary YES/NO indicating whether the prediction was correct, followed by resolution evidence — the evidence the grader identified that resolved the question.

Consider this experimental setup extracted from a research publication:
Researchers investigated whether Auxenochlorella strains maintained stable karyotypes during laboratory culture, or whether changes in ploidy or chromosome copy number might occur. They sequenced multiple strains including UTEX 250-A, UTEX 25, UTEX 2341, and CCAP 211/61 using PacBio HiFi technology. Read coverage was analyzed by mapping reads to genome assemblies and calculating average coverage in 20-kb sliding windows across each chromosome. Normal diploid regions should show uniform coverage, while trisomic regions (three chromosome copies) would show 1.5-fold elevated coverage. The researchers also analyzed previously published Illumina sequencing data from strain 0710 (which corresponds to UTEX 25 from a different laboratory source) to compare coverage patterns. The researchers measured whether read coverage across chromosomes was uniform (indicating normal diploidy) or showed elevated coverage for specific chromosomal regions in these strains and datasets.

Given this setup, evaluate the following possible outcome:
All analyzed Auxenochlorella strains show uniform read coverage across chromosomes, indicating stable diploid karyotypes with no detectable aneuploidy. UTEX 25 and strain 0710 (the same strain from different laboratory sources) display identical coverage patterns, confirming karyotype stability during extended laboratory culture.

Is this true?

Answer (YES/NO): NO